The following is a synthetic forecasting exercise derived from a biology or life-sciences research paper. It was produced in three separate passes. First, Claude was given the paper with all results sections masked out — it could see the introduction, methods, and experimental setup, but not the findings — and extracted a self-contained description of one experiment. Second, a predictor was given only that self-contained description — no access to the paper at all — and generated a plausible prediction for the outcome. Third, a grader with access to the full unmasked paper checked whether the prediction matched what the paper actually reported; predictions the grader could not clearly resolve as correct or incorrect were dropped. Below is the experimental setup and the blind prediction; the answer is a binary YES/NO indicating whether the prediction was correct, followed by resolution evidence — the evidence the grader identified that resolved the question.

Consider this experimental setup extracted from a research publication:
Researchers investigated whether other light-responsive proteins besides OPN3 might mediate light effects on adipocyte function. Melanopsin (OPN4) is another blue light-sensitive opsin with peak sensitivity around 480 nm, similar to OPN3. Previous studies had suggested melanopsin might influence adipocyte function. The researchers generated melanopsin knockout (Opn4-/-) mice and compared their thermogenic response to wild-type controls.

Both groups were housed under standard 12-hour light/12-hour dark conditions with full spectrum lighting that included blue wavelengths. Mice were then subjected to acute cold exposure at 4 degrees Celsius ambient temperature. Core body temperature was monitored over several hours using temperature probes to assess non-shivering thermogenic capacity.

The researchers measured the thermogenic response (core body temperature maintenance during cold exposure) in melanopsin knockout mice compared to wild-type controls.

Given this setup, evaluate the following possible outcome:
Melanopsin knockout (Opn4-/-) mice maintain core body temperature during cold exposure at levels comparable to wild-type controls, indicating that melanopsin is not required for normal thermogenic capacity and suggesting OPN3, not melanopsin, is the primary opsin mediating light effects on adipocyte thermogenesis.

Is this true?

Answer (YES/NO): YES